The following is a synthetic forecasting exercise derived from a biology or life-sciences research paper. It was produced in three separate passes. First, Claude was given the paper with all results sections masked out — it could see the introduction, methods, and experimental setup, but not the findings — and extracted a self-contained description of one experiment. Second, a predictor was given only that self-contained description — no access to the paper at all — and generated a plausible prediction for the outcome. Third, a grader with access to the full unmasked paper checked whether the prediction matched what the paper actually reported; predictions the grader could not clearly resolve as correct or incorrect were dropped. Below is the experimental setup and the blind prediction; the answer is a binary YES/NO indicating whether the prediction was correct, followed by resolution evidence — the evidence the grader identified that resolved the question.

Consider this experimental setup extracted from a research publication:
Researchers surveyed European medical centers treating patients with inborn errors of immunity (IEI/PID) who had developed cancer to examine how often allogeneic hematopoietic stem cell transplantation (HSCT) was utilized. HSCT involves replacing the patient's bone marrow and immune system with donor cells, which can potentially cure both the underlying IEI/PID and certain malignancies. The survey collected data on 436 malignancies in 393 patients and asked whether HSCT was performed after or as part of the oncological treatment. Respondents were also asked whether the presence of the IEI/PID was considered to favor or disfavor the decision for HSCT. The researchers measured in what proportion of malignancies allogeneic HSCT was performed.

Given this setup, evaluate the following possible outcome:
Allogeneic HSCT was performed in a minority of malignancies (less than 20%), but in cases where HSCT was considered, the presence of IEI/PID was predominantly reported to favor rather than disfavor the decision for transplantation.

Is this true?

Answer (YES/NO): YES